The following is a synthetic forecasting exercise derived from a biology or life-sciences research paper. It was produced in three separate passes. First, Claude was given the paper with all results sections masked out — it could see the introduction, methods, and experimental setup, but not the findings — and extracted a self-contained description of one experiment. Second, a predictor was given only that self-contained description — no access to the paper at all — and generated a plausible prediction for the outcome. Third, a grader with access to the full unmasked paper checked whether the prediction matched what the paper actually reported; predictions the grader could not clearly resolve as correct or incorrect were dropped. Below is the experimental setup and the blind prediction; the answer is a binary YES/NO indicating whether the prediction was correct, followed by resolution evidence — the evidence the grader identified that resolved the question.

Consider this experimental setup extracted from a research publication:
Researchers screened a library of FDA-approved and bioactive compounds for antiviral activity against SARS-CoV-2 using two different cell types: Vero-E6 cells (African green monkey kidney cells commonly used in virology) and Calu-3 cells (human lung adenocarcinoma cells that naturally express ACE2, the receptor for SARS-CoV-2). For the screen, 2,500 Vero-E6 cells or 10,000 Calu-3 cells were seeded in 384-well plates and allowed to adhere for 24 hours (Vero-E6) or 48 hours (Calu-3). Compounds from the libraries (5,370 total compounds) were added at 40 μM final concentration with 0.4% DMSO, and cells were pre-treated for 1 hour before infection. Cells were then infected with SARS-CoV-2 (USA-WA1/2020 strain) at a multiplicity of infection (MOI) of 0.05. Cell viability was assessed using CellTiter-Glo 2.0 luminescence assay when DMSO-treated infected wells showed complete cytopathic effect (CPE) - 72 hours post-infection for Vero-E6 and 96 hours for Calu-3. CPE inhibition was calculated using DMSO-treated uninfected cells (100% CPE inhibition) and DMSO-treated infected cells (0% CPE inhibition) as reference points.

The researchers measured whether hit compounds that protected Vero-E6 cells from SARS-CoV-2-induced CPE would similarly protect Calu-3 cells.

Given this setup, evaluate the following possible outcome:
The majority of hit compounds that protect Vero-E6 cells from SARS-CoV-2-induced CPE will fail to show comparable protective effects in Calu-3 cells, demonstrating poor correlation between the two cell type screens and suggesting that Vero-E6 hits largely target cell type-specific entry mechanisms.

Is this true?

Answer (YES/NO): YES